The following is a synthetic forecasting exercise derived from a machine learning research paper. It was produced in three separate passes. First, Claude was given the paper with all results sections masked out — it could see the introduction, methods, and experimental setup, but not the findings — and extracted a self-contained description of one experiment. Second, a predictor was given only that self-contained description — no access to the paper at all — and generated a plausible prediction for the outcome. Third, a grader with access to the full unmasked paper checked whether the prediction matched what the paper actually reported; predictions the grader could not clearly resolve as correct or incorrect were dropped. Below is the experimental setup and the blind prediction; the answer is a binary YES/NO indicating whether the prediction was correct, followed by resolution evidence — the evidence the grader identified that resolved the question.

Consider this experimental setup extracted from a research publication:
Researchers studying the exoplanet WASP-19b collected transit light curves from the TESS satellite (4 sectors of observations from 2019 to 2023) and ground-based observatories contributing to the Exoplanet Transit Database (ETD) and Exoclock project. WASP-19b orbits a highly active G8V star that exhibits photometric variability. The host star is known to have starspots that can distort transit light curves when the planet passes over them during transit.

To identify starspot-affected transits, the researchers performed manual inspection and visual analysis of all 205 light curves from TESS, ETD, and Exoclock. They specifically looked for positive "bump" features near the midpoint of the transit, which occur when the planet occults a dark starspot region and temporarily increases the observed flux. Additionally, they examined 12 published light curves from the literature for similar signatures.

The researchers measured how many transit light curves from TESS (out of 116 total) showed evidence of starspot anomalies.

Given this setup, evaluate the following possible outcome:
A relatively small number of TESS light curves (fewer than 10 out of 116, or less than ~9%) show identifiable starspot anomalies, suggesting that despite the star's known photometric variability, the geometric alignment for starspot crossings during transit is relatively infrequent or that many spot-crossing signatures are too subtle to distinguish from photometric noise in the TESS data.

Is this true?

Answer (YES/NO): NO